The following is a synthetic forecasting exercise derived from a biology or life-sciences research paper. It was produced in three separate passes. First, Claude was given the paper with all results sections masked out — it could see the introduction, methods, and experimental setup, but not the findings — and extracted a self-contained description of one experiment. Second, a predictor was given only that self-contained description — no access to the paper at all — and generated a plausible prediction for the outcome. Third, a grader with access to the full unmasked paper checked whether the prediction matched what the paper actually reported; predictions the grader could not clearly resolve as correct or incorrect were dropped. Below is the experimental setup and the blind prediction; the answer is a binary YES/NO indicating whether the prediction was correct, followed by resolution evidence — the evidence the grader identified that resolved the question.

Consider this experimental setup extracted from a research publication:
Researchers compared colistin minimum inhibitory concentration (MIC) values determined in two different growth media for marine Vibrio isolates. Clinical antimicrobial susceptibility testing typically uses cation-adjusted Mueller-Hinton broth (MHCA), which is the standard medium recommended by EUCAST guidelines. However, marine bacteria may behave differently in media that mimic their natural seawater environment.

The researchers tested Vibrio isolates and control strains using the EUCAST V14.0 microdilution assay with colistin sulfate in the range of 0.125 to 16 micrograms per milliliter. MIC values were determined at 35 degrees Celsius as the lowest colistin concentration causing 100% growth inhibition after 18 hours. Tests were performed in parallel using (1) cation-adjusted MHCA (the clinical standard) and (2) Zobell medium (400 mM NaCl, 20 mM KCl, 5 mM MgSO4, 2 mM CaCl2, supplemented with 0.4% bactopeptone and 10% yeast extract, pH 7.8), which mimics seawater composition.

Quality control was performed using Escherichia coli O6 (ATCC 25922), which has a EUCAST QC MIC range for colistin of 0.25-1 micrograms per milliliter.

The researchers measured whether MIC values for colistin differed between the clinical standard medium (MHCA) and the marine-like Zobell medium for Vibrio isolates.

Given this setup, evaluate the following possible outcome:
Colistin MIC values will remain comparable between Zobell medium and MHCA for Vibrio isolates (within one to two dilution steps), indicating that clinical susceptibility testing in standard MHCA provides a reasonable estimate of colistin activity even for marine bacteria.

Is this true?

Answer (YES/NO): NO